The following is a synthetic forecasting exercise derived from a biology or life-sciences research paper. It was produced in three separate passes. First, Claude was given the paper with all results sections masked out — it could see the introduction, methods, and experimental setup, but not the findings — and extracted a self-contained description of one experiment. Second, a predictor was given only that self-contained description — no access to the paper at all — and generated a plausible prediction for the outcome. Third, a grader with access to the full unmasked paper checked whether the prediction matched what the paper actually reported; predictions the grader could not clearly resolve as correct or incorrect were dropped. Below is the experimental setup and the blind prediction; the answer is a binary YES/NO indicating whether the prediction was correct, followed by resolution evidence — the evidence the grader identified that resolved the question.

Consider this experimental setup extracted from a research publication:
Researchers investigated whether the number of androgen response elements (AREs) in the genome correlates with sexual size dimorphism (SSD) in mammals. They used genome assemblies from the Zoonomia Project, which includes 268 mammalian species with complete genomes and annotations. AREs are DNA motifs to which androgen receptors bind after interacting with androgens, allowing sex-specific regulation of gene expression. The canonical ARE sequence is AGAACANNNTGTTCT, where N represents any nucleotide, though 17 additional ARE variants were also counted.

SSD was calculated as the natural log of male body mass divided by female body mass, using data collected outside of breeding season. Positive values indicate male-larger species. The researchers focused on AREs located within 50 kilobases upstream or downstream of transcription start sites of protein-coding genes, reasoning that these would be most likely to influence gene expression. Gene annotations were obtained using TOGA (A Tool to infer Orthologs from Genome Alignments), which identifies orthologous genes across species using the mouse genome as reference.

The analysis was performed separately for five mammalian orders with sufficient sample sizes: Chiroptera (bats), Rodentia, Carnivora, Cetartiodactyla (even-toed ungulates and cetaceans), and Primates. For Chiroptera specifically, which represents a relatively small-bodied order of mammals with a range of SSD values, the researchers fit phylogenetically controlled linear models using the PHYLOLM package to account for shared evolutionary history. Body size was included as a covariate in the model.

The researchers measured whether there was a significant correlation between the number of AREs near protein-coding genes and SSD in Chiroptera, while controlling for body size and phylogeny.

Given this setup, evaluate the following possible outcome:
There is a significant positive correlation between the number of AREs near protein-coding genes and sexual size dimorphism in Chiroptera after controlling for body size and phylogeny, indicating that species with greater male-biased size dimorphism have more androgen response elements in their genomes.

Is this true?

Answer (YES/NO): YES